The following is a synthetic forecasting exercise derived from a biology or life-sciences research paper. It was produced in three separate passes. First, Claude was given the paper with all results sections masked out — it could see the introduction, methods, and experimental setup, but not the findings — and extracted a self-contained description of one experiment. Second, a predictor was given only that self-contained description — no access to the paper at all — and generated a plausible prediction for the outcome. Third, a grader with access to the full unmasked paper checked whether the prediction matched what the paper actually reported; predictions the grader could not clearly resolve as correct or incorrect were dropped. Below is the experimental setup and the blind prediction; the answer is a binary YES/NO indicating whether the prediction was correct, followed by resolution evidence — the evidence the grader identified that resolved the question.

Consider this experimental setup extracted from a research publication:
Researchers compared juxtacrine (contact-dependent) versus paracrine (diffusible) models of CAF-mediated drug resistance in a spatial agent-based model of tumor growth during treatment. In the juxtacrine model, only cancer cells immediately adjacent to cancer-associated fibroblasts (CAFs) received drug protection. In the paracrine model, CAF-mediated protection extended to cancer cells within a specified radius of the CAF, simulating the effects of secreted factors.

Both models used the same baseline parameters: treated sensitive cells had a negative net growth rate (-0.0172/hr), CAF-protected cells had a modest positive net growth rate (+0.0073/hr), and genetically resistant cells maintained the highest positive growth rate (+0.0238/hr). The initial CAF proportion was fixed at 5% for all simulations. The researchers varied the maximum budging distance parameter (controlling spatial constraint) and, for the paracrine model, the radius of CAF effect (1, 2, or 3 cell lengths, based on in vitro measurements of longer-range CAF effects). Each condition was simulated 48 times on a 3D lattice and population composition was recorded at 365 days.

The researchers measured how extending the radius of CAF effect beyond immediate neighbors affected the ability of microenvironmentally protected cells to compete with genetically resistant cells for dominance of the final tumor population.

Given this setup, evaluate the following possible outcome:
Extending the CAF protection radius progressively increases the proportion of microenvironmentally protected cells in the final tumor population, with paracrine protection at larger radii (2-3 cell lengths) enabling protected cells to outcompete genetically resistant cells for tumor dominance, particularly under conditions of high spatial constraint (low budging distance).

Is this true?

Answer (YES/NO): NO